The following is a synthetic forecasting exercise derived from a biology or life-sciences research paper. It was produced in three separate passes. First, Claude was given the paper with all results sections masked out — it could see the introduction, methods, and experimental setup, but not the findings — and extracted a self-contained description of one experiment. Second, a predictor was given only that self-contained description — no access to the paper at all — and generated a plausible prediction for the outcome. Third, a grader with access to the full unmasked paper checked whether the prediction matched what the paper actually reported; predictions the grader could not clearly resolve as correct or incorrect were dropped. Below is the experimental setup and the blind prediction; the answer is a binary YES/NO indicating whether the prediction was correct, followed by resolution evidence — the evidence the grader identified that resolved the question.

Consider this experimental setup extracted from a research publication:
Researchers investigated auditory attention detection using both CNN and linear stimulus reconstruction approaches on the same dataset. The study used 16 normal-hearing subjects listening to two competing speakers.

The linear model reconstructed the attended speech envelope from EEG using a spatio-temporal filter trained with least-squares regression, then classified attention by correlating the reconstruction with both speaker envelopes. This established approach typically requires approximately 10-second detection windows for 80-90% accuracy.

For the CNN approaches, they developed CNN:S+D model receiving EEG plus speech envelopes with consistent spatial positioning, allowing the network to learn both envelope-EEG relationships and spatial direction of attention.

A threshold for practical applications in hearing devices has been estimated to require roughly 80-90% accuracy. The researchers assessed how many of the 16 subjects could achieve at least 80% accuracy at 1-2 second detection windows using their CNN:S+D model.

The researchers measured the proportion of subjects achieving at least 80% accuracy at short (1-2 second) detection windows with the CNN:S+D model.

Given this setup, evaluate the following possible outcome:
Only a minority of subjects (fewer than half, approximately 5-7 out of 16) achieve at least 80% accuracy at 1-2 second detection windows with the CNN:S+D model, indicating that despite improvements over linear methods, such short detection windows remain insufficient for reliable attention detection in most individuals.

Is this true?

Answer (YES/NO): NO